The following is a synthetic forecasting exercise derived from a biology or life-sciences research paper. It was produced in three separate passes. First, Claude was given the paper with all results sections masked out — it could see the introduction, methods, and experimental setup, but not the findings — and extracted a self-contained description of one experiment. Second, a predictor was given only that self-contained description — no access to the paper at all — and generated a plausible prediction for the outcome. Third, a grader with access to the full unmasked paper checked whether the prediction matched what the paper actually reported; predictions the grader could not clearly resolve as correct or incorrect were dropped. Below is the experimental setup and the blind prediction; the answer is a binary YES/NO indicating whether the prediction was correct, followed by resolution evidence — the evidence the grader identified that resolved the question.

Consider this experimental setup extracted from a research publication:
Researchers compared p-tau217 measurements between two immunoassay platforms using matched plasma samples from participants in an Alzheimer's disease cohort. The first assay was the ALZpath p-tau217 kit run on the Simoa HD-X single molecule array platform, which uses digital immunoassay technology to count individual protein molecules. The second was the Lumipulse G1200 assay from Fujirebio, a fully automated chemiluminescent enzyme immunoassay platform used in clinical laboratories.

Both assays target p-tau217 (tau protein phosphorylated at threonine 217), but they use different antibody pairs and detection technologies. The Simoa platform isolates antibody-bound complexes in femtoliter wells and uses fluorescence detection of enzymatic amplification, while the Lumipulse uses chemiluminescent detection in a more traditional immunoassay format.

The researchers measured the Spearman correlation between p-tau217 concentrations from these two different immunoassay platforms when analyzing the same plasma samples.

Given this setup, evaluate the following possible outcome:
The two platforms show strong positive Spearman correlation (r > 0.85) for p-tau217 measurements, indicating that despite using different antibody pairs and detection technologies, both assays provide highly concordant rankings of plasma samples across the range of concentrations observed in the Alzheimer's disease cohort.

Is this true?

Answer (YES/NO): YES